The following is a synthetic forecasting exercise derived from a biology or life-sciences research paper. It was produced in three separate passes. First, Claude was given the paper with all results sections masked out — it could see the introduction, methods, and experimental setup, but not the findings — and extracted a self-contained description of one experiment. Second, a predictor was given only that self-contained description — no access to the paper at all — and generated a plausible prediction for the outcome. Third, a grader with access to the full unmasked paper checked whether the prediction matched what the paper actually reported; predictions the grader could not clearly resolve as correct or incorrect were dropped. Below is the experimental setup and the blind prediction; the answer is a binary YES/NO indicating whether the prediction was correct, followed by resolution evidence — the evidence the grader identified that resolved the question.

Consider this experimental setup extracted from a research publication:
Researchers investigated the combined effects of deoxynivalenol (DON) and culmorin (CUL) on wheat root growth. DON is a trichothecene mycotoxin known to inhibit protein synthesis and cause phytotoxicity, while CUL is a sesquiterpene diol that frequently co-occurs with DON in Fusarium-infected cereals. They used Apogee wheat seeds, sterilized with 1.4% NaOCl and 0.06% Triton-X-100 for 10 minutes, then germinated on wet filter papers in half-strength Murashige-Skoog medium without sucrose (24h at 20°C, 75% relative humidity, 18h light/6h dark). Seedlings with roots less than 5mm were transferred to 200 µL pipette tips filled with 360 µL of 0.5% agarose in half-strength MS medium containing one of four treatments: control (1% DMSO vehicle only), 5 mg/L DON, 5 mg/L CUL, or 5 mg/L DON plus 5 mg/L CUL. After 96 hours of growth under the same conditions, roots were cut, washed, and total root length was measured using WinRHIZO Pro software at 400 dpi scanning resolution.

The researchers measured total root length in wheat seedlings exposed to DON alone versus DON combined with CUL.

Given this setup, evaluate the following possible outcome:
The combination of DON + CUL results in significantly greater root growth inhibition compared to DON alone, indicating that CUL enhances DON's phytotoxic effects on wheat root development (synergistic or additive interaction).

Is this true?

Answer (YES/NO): YES